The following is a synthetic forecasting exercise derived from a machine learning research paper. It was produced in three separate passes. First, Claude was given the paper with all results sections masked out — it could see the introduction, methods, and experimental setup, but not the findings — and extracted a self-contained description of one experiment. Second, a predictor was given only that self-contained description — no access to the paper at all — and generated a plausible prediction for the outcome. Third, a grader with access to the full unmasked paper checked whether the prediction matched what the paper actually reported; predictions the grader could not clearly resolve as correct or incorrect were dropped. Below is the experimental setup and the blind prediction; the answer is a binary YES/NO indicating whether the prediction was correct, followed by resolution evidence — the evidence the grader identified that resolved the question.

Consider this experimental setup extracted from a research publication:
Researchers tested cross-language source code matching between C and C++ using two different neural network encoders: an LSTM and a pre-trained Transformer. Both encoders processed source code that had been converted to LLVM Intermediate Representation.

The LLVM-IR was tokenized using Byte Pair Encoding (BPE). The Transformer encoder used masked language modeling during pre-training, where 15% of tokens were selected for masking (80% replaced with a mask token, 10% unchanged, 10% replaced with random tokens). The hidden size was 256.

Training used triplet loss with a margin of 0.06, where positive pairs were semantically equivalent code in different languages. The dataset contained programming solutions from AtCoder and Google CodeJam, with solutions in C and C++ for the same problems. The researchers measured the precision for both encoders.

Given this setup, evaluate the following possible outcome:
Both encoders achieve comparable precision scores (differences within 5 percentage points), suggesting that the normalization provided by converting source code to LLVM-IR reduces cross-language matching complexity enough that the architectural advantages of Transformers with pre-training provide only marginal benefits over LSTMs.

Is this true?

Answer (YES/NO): NO